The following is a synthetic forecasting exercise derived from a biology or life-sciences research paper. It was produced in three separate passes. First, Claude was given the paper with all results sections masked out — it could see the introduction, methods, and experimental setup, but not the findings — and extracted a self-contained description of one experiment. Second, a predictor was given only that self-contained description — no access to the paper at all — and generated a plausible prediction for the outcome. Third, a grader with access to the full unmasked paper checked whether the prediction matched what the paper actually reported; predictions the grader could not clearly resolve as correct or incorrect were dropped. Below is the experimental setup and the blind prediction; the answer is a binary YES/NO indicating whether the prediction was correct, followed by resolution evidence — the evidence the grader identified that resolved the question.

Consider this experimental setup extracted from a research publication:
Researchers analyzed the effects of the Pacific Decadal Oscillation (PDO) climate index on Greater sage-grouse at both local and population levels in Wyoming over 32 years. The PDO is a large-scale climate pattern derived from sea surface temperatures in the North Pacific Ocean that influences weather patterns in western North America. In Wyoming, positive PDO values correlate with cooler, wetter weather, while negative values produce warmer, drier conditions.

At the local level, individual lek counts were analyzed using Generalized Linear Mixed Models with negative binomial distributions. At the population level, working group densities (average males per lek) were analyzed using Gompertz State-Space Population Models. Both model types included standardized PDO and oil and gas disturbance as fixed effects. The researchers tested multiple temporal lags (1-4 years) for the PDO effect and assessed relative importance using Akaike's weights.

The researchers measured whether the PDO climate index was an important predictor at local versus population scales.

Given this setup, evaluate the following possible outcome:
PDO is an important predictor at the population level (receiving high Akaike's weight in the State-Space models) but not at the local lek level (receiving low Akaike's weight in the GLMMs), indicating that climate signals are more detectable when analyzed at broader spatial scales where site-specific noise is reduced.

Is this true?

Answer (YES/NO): NO